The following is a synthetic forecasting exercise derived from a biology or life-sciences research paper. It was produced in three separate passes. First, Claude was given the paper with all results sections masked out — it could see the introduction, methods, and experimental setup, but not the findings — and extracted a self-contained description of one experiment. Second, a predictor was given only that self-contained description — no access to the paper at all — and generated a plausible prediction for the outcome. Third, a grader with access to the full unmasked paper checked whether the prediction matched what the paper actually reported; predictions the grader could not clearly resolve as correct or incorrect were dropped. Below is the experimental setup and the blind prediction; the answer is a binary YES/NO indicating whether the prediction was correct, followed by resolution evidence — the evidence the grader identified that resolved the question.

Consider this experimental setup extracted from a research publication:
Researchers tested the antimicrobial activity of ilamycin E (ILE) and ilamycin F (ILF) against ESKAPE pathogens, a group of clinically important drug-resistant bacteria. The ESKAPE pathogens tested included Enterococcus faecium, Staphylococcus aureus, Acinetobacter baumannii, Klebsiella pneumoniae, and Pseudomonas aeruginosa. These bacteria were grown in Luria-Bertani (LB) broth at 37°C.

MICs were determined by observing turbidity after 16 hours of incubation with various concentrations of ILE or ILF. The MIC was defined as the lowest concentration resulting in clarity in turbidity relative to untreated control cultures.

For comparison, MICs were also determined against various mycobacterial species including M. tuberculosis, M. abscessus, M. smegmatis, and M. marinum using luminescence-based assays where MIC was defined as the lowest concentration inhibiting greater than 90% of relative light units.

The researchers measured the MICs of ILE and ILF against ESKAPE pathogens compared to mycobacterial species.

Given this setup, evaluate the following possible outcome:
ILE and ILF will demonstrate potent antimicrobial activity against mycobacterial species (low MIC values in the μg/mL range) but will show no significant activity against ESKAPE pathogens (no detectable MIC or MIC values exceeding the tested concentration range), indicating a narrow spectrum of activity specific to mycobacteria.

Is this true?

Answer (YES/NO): YES